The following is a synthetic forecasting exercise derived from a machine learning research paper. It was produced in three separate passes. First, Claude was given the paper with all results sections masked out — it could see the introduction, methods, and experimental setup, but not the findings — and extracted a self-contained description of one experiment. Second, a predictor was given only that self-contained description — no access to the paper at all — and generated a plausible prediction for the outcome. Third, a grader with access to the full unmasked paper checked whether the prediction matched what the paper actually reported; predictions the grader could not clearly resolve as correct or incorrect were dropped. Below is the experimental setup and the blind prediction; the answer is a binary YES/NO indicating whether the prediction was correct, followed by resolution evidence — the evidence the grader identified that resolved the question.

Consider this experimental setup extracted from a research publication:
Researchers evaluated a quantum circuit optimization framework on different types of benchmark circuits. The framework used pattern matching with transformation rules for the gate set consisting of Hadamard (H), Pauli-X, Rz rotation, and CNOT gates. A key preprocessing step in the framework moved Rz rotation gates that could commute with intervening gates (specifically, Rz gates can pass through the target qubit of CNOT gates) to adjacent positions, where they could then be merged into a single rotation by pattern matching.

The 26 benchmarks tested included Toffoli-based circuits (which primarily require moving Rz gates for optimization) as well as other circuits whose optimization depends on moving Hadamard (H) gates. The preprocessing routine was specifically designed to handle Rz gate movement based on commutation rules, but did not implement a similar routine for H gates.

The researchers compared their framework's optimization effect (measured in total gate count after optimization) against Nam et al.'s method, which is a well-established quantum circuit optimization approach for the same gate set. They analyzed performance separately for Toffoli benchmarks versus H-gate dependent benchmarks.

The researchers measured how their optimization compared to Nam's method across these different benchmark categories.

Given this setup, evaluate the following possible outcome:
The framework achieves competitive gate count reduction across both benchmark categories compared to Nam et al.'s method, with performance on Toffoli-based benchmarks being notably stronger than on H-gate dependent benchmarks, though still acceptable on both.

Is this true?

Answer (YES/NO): NO